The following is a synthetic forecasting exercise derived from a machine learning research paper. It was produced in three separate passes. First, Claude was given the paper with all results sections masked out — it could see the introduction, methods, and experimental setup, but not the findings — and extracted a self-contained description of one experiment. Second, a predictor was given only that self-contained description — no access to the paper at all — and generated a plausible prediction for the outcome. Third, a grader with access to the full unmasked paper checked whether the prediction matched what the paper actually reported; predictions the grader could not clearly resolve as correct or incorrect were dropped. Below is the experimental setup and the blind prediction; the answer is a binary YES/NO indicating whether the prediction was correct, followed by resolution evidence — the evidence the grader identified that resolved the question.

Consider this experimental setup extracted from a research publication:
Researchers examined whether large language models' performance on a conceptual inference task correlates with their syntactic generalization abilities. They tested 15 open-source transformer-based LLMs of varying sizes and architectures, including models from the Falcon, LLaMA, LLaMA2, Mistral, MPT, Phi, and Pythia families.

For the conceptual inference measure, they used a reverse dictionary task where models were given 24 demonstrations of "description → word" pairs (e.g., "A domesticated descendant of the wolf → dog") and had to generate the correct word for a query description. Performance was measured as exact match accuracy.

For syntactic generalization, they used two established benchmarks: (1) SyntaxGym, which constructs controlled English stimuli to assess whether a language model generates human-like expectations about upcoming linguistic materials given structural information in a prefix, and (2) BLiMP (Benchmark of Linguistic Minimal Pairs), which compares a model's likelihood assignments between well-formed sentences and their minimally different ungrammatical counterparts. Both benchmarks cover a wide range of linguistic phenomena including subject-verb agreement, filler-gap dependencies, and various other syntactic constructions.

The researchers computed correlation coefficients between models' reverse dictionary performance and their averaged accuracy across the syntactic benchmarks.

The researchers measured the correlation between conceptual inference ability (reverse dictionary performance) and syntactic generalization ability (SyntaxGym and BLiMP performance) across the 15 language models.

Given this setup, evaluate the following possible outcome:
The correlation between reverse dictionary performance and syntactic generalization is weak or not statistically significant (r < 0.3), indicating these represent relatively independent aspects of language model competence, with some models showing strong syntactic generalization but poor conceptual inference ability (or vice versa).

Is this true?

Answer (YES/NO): YES